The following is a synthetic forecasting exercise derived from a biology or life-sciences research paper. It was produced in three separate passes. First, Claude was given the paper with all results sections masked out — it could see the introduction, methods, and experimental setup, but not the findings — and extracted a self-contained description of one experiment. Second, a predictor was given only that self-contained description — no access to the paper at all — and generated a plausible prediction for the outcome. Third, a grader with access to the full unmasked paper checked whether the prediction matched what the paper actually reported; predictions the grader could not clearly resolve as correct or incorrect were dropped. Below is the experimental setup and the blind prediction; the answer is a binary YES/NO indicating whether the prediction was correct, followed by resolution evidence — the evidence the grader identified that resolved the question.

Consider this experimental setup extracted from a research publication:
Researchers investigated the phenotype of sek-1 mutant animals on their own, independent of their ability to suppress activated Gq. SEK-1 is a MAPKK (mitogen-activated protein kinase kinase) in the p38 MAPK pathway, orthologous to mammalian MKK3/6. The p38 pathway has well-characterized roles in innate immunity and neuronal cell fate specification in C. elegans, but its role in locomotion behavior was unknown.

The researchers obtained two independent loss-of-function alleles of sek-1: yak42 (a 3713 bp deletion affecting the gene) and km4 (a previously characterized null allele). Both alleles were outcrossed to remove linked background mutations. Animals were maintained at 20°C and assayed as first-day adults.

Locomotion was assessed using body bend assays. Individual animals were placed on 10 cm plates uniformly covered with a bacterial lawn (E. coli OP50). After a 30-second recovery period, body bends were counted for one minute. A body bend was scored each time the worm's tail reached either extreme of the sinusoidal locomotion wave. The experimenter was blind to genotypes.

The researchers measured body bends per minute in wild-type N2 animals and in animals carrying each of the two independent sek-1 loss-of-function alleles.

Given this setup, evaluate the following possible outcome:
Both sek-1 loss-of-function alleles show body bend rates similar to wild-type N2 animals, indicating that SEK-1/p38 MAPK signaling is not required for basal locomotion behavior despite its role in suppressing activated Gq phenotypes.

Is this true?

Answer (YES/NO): NO